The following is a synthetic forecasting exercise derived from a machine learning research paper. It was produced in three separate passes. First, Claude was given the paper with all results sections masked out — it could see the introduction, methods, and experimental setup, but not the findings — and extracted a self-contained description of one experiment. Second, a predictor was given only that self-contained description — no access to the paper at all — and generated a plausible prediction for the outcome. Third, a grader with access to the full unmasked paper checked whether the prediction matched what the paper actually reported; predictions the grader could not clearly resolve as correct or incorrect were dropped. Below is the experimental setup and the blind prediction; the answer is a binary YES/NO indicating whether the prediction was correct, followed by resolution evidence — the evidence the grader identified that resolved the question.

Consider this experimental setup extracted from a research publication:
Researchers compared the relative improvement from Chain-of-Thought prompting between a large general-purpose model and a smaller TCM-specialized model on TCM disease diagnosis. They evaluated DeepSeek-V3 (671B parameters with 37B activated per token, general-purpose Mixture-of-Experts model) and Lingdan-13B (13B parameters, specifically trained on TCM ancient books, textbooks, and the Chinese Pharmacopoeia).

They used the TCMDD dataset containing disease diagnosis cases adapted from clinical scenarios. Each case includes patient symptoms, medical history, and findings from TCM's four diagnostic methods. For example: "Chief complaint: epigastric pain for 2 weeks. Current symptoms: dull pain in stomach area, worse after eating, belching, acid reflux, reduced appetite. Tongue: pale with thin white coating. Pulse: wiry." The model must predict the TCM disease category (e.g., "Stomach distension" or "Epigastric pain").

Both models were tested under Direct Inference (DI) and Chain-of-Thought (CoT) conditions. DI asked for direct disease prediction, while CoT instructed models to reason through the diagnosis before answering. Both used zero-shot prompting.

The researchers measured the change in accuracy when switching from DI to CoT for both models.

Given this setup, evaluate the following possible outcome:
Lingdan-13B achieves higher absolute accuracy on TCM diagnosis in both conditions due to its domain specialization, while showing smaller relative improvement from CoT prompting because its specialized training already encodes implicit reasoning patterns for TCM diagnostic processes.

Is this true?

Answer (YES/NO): NO